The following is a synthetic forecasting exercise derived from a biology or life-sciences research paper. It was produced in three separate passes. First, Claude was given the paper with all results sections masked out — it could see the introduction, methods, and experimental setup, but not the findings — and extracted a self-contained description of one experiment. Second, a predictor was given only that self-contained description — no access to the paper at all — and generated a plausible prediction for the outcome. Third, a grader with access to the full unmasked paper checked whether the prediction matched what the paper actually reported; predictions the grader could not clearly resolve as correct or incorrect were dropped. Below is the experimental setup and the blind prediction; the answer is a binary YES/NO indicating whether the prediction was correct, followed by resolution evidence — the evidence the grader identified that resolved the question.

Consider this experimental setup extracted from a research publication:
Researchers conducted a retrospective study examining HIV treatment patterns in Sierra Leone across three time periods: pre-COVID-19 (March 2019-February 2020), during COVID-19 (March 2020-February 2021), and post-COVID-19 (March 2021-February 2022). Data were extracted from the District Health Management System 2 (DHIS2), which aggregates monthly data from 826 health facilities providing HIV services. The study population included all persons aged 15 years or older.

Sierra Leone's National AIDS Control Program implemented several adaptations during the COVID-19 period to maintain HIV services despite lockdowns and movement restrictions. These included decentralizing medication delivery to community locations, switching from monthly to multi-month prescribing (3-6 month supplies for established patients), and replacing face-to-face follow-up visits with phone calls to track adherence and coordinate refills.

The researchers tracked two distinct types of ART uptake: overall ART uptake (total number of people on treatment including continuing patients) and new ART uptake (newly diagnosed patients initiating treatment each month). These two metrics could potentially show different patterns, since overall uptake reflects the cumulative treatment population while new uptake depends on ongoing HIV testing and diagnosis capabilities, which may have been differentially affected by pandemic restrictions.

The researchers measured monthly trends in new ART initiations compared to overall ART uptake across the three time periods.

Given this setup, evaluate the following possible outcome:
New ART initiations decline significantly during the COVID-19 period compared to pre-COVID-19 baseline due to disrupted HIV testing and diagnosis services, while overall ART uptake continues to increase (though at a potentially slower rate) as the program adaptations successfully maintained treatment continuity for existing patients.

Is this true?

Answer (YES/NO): YES